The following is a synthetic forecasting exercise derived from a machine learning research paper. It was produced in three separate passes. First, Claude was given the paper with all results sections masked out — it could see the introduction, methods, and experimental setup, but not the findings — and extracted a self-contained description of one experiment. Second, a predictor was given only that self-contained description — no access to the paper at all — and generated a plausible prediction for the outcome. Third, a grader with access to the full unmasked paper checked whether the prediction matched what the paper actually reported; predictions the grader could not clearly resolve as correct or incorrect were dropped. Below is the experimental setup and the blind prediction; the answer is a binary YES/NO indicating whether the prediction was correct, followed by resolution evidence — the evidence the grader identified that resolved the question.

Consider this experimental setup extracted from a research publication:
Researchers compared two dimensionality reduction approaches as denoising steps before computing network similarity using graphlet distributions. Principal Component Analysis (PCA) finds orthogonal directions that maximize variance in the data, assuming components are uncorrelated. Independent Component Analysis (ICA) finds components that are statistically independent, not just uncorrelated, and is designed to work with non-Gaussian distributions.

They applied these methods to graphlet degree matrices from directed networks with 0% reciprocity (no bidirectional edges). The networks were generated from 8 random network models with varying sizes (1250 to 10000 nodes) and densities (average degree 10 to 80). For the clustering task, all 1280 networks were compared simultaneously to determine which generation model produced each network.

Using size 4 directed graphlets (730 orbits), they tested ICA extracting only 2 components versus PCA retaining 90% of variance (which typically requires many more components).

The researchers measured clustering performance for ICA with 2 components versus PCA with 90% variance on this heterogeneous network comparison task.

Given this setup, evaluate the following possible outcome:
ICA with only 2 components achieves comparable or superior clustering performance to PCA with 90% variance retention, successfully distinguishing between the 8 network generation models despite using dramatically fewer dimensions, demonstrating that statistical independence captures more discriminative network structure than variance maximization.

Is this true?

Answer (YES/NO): YES